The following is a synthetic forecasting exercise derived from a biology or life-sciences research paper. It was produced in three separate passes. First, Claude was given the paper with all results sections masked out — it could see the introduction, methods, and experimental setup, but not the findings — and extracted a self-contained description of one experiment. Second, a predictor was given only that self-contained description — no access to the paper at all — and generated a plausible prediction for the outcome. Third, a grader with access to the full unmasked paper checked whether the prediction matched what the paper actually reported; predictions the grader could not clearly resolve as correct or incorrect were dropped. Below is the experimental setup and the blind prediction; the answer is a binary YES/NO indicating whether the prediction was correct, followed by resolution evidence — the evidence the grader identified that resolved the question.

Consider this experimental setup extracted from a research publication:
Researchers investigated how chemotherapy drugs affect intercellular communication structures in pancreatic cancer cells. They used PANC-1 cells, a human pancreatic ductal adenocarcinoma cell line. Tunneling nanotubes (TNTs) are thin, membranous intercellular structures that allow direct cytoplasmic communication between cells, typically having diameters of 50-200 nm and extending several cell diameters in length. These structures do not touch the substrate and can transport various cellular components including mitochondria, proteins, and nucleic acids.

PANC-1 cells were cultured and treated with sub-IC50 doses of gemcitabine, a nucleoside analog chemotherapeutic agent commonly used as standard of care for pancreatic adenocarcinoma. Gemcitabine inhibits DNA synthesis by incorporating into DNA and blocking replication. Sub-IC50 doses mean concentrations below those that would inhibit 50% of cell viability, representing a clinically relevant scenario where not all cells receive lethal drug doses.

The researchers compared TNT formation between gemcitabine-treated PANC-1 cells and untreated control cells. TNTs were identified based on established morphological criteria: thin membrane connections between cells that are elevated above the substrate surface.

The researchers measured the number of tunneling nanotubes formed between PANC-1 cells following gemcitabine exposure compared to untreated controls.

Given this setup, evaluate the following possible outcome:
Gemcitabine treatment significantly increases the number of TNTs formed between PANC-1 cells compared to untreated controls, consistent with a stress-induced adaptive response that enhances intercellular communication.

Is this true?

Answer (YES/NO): YES